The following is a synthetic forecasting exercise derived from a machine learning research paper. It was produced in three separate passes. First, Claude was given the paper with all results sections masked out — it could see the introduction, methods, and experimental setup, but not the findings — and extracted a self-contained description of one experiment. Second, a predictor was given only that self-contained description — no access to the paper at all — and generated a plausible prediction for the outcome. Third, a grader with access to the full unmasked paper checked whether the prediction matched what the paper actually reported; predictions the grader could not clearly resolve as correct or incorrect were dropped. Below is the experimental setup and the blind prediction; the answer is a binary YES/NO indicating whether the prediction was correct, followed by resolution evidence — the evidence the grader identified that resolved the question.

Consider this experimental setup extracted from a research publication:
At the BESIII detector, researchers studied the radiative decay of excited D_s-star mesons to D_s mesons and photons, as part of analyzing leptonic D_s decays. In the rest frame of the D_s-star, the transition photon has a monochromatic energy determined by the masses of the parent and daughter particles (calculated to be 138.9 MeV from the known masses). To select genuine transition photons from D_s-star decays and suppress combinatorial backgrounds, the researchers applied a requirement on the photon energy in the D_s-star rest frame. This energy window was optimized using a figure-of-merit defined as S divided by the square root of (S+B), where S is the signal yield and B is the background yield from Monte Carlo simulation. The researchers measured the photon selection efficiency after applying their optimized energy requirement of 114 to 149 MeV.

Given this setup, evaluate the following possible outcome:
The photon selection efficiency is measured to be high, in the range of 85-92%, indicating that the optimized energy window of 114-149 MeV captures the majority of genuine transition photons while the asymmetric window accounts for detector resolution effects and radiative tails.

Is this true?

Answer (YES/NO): YES